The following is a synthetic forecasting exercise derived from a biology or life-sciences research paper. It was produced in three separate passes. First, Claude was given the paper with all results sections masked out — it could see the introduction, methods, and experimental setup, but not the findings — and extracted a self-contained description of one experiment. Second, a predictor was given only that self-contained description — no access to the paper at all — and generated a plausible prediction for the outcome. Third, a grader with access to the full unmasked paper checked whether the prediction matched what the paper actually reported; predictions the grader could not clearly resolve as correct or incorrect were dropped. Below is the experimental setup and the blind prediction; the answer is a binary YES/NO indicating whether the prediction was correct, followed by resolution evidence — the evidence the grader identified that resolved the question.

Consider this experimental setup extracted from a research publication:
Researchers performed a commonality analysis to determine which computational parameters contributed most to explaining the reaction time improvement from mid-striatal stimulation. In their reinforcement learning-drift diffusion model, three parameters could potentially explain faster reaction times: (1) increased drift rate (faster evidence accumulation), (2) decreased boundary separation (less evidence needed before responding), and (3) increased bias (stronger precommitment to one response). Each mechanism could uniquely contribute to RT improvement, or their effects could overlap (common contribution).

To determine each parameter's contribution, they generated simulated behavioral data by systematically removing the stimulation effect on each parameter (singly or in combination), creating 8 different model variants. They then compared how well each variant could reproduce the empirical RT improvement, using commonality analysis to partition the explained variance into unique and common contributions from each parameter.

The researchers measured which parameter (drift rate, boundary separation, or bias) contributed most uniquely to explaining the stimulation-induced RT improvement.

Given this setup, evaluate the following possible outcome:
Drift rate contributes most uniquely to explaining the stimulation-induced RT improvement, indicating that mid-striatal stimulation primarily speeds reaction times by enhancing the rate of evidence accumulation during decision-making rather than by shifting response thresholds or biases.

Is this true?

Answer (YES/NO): NO